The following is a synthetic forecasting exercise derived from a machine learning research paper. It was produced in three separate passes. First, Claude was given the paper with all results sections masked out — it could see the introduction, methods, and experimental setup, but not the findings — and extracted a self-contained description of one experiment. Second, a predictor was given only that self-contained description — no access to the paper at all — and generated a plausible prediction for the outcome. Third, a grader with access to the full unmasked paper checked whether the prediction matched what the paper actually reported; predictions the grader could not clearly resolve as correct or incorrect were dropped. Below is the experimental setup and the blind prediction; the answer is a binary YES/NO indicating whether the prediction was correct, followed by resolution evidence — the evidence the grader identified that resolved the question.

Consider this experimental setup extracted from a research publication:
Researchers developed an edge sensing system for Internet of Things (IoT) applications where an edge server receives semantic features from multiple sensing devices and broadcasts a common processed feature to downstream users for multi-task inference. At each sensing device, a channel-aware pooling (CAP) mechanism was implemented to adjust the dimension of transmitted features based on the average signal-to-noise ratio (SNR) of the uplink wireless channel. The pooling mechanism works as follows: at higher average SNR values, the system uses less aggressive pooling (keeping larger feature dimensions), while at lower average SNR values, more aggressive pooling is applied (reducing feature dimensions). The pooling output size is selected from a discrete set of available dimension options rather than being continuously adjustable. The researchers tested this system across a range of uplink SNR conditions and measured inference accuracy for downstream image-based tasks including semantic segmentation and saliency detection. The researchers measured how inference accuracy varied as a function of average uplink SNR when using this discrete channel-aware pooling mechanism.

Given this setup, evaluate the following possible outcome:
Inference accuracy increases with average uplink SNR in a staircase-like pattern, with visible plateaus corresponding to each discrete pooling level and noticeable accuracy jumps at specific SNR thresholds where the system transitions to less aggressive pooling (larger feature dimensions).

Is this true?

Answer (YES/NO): NO